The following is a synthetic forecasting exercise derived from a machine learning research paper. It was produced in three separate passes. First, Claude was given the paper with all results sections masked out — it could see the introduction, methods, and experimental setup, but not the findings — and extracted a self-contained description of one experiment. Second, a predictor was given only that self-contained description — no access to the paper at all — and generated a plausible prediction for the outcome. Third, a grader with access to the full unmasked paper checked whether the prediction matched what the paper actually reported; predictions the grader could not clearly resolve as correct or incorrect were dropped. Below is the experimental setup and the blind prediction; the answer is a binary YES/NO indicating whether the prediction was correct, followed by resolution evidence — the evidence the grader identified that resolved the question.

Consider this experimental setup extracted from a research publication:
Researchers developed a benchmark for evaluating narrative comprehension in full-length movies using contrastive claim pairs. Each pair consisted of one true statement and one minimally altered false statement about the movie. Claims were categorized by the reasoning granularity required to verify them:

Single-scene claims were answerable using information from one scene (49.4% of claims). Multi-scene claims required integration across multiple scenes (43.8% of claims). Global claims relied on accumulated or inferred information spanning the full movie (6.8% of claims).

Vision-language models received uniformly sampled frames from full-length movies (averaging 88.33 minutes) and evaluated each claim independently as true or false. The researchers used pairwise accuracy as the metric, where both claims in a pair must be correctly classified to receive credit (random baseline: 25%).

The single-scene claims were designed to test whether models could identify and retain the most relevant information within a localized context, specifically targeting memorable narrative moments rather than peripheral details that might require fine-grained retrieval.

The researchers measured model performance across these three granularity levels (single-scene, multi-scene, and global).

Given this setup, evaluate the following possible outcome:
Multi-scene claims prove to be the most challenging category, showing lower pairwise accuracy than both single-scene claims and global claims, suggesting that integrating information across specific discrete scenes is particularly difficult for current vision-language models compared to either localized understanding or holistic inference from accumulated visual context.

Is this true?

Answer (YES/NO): NO